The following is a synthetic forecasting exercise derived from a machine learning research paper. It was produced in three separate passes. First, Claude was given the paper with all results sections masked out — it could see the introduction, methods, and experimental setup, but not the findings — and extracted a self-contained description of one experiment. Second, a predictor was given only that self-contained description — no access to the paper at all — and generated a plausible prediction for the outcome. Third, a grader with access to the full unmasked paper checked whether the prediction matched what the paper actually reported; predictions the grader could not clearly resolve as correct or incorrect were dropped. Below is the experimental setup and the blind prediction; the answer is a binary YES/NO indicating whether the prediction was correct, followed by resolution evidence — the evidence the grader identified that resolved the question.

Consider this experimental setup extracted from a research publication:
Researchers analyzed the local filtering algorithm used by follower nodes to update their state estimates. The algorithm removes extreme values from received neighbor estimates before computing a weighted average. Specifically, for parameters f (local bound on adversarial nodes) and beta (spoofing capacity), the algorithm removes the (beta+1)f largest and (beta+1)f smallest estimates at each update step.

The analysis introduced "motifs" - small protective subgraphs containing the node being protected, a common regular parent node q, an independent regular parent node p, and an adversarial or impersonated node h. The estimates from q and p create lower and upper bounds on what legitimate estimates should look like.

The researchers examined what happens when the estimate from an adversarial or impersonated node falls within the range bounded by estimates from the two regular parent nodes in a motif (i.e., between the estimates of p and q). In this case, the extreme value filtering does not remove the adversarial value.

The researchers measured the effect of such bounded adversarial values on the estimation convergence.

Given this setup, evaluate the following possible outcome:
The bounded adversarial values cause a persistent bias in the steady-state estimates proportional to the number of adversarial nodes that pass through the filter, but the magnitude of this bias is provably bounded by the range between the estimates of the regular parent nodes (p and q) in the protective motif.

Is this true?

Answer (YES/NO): NO